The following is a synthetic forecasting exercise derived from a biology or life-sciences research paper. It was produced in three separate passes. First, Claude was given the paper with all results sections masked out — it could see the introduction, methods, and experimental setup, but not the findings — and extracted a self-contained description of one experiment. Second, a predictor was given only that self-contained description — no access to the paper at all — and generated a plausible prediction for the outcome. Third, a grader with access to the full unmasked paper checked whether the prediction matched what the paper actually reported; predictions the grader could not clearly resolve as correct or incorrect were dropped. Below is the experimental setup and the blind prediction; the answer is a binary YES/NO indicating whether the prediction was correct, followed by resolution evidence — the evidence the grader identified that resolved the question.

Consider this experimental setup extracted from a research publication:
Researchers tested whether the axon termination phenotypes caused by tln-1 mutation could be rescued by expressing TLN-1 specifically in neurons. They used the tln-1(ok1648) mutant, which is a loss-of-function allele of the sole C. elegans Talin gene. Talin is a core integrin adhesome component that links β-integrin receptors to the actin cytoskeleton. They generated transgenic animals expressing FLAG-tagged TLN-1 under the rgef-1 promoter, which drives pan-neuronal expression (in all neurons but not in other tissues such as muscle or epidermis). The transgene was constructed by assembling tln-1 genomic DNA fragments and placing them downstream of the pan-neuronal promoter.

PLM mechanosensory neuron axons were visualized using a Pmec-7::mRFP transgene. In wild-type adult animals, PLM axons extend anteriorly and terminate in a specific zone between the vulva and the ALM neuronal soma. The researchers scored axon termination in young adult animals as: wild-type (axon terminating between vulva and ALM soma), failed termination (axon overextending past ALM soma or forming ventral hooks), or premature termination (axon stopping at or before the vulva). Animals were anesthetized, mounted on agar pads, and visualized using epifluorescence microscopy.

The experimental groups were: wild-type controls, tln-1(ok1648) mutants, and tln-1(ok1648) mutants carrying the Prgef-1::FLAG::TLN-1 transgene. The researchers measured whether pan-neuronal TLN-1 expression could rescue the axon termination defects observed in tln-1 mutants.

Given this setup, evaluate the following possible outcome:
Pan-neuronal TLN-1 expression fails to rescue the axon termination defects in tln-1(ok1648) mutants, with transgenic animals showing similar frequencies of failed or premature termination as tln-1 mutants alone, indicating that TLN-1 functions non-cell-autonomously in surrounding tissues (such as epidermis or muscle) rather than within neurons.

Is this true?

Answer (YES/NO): NO